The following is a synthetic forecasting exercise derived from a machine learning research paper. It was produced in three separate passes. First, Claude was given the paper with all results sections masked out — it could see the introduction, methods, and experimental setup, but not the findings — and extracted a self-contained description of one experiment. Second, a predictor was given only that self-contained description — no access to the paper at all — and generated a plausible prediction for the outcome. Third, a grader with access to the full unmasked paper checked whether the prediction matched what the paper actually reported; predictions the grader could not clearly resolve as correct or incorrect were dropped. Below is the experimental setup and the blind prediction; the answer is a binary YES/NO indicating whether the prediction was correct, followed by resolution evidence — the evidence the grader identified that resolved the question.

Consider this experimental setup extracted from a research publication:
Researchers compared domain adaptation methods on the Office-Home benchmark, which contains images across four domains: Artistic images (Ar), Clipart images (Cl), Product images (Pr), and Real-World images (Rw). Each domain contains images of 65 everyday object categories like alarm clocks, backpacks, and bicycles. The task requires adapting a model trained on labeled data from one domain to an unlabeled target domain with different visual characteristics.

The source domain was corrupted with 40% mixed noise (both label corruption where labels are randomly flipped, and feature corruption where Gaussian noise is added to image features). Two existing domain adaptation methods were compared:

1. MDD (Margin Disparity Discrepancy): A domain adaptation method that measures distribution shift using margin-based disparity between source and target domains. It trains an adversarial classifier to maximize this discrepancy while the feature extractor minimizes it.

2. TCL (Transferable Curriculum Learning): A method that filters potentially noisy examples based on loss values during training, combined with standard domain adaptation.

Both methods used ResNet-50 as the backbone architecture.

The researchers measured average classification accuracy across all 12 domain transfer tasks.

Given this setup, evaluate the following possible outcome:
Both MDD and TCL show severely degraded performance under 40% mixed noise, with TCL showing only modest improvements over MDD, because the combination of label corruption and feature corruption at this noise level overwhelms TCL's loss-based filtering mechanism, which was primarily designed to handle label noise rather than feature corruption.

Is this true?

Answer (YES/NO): YES